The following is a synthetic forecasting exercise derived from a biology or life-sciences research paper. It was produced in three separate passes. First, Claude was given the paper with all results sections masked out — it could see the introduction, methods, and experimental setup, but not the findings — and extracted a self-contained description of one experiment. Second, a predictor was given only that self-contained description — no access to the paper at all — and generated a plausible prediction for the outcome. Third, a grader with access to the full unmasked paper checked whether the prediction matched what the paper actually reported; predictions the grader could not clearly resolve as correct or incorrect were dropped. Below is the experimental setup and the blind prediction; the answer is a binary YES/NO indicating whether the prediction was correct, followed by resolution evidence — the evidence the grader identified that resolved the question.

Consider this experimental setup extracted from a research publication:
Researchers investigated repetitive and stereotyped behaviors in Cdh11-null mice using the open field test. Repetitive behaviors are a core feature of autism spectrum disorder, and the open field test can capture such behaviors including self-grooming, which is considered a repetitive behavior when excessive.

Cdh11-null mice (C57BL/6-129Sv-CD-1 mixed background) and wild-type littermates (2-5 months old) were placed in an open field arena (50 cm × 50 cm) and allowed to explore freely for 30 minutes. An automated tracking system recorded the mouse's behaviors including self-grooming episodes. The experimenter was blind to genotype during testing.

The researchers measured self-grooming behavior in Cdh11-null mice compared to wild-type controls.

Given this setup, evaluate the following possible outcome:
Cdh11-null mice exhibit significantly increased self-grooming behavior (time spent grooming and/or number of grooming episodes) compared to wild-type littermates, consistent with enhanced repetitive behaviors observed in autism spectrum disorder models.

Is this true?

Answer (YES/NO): YES